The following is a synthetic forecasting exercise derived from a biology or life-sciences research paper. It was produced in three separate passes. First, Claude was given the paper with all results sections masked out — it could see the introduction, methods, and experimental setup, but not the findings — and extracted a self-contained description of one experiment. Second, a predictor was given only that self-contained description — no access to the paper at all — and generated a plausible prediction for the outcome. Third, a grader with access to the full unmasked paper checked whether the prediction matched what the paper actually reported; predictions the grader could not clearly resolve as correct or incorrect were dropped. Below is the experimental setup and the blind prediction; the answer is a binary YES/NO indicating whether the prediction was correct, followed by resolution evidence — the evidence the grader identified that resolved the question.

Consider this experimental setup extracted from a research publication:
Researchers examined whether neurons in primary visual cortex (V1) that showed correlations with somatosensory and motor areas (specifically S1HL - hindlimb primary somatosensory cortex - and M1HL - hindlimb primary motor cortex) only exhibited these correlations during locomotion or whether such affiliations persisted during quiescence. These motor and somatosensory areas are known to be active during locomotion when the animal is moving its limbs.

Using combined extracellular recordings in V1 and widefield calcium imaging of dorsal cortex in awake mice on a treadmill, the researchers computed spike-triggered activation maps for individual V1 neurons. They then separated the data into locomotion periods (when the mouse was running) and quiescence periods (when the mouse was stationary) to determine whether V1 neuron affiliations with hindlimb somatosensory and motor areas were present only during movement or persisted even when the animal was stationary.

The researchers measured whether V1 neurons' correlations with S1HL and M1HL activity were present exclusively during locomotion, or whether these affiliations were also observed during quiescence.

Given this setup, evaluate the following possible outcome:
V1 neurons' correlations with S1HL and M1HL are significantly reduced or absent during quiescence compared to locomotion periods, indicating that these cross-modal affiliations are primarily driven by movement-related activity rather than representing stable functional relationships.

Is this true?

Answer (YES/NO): NO